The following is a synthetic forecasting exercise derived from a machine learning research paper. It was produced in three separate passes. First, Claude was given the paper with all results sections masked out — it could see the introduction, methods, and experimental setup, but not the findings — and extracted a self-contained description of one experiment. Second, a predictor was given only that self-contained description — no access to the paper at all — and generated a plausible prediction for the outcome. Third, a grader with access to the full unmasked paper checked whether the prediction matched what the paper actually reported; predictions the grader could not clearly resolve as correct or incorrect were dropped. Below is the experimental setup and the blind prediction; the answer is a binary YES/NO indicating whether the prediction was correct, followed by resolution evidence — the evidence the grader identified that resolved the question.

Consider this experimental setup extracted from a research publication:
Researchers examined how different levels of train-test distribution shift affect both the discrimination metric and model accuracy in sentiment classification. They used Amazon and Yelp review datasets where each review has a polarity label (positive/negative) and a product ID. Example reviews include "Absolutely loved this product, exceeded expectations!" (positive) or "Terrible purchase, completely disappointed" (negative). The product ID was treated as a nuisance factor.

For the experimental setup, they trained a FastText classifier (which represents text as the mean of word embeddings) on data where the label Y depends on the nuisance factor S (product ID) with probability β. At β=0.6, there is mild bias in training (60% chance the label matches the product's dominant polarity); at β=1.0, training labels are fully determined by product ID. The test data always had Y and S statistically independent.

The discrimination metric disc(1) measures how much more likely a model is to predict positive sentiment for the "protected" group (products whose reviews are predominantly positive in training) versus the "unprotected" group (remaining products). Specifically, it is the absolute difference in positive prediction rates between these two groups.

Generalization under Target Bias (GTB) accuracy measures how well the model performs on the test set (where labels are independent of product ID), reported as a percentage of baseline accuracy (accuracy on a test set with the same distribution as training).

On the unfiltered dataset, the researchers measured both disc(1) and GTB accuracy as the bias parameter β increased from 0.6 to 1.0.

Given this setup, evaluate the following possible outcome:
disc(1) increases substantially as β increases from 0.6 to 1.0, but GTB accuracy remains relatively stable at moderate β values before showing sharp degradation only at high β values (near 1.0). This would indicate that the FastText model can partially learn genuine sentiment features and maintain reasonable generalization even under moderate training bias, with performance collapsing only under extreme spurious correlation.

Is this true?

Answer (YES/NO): NO